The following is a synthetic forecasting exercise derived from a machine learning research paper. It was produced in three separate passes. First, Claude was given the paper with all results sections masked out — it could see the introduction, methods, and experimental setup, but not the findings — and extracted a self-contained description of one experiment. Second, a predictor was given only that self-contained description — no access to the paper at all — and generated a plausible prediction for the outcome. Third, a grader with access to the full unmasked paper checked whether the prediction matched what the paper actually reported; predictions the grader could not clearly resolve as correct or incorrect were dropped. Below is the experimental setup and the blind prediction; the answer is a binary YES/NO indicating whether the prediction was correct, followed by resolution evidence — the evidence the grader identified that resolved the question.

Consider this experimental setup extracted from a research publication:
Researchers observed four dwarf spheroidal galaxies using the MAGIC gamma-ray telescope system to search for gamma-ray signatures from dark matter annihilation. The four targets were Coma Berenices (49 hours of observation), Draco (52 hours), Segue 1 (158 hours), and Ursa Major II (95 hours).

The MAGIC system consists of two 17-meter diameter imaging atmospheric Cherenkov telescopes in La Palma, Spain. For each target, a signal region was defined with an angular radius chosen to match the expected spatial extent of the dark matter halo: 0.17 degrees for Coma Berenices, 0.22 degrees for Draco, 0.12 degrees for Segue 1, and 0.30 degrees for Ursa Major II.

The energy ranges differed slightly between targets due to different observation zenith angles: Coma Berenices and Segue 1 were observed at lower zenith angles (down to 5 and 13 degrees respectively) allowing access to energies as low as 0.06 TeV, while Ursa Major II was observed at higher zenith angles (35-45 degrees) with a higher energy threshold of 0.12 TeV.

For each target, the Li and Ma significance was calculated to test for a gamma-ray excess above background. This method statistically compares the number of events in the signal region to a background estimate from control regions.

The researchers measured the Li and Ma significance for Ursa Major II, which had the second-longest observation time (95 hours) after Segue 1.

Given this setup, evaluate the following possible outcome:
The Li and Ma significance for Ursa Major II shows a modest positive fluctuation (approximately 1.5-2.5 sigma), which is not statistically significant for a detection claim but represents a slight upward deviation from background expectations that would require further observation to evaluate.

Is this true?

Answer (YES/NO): NO